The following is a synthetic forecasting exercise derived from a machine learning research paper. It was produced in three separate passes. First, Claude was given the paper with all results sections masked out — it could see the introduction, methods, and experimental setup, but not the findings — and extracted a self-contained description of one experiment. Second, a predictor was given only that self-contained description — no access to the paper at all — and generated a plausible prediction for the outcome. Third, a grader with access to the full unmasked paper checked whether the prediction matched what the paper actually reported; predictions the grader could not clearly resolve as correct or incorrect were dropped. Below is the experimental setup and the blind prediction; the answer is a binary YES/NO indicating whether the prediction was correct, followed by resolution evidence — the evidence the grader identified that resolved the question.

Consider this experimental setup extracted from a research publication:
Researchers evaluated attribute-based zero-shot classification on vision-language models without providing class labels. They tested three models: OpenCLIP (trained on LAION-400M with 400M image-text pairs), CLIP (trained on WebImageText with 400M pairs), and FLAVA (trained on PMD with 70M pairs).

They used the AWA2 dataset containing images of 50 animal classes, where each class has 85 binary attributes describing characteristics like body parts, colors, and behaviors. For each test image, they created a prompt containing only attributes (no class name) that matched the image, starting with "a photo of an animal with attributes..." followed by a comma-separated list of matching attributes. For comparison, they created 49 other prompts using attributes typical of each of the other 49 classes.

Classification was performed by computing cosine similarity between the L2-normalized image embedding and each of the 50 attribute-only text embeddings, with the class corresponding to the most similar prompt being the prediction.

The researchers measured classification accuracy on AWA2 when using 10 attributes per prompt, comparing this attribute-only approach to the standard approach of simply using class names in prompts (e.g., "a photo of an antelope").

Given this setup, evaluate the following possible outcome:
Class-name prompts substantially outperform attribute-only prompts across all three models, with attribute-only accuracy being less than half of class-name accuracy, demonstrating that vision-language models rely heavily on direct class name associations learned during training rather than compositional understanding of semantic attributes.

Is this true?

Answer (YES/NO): YES